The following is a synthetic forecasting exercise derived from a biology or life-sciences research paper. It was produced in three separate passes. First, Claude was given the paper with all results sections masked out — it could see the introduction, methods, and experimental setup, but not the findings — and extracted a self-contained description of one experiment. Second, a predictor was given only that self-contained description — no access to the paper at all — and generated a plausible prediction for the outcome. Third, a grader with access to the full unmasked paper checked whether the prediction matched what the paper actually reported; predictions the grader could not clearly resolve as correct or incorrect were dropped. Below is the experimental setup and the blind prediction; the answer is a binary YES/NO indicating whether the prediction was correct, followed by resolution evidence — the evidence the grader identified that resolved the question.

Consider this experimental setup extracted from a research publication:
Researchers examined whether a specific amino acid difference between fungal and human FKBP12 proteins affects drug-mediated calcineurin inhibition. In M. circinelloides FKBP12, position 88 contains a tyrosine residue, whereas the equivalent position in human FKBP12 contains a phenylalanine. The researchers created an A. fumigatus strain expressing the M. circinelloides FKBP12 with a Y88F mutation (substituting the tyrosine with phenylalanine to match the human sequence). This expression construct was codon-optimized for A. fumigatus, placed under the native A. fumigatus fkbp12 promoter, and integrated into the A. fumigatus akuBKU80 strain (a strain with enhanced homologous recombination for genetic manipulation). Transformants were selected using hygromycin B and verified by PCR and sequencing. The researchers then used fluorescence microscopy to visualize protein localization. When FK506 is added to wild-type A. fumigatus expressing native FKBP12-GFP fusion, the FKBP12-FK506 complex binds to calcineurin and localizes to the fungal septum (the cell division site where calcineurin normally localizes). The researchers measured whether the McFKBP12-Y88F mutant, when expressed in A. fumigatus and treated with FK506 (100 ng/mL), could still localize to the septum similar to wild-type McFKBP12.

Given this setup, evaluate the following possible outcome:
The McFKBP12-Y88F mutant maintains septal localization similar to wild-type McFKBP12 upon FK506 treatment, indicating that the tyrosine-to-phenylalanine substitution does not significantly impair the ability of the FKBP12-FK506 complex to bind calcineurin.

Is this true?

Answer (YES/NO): YES